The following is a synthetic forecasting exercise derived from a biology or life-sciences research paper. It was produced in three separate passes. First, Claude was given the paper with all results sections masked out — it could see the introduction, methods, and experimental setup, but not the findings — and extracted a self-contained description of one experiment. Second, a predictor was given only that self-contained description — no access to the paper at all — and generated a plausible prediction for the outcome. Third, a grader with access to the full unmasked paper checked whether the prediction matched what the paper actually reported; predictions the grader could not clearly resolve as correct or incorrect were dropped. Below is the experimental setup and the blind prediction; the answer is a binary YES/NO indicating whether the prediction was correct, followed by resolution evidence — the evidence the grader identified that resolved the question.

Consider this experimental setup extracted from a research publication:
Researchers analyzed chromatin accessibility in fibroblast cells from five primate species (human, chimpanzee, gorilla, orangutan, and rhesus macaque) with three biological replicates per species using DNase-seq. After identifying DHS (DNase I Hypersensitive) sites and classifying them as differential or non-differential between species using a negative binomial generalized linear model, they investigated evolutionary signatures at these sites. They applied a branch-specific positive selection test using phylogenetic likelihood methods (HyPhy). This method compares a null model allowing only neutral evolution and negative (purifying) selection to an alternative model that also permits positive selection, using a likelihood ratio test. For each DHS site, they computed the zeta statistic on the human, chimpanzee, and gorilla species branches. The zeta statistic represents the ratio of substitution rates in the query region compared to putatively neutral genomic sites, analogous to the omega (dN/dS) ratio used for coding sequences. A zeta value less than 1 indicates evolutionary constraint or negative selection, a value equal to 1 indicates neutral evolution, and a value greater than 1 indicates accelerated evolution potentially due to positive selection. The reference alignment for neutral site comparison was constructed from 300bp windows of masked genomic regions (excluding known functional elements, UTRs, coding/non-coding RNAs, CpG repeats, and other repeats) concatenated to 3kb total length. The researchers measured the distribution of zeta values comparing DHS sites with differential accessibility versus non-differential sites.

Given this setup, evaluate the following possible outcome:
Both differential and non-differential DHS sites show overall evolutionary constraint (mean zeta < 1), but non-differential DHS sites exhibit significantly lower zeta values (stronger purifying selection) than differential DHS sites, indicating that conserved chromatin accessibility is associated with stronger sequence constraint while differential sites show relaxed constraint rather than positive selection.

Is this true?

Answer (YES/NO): NO